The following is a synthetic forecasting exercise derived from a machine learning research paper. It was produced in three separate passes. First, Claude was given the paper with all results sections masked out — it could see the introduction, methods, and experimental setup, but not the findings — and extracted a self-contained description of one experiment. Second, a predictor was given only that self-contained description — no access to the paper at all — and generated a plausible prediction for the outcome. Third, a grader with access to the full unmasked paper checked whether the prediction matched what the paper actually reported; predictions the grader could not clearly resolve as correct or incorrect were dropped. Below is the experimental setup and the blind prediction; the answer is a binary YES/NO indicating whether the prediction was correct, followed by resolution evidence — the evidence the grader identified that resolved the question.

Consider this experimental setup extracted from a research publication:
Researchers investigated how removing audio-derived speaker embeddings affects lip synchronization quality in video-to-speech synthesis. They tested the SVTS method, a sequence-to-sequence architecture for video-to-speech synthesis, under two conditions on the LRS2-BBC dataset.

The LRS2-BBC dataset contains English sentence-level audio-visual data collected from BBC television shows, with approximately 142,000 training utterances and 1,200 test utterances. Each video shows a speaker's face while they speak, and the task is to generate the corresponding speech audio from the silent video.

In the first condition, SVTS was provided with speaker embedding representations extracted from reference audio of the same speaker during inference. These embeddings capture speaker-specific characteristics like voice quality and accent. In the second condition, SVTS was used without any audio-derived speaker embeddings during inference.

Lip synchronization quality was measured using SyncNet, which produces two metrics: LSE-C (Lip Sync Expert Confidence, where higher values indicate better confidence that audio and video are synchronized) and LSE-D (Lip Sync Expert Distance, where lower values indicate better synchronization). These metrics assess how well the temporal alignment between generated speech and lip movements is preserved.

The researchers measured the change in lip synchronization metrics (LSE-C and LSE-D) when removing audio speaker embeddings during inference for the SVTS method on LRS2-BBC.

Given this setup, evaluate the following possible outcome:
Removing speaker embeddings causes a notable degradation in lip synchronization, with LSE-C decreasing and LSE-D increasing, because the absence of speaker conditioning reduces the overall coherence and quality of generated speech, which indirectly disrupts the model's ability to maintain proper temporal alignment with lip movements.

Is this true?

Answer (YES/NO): NO